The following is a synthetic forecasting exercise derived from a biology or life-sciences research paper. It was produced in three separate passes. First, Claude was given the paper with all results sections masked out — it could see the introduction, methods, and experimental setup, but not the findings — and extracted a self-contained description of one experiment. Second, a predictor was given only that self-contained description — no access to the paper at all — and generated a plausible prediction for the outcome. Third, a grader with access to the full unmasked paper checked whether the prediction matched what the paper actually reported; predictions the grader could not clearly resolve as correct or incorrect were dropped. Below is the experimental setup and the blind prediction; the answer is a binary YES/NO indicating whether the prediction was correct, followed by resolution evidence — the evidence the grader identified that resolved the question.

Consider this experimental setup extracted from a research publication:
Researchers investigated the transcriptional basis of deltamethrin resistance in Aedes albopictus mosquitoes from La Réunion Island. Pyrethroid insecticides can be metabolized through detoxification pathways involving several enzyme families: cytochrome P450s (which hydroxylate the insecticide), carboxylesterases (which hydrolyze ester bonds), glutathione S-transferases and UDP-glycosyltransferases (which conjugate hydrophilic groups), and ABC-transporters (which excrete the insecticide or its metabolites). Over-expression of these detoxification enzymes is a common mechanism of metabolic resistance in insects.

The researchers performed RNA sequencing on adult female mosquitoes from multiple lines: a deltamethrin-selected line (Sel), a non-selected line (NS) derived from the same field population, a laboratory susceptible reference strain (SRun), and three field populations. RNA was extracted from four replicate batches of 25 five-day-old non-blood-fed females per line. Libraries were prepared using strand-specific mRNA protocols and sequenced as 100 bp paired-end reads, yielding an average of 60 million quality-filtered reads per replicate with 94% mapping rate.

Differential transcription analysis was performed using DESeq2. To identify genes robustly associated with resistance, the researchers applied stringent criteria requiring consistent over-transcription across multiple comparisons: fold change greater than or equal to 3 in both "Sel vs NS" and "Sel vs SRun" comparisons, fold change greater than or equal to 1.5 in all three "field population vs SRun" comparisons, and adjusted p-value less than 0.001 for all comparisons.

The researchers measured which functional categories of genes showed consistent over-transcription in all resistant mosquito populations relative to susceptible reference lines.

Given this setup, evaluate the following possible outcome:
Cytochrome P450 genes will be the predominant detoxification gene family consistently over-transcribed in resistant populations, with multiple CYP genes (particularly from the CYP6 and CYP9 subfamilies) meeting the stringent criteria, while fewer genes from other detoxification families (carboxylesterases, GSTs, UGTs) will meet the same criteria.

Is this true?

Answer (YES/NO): NO